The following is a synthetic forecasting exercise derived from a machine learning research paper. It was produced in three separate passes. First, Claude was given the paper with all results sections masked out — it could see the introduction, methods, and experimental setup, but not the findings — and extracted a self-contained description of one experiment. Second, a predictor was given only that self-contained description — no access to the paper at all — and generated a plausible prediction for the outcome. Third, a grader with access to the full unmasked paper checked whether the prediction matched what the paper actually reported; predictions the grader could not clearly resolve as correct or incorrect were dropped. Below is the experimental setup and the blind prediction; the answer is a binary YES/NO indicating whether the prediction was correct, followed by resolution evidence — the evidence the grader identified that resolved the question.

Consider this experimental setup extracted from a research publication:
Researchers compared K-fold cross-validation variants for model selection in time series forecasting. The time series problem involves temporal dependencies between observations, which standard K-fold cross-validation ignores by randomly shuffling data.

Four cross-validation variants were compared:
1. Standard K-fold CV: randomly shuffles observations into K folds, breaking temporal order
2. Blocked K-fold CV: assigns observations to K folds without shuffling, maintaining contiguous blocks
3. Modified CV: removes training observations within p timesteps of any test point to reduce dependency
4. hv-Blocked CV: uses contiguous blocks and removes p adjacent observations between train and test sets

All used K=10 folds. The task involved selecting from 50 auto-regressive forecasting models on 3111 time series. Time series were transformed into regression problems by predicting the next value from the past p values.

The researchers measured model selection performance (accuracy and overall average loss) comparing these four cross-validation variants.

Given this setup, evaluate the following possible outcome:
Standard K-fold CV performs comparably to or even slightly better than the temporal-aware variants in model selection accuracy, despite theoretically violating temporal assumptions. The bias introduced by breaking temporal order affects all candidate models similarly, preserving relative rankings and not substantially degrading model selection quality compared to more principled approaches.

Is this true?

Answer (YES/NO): YES